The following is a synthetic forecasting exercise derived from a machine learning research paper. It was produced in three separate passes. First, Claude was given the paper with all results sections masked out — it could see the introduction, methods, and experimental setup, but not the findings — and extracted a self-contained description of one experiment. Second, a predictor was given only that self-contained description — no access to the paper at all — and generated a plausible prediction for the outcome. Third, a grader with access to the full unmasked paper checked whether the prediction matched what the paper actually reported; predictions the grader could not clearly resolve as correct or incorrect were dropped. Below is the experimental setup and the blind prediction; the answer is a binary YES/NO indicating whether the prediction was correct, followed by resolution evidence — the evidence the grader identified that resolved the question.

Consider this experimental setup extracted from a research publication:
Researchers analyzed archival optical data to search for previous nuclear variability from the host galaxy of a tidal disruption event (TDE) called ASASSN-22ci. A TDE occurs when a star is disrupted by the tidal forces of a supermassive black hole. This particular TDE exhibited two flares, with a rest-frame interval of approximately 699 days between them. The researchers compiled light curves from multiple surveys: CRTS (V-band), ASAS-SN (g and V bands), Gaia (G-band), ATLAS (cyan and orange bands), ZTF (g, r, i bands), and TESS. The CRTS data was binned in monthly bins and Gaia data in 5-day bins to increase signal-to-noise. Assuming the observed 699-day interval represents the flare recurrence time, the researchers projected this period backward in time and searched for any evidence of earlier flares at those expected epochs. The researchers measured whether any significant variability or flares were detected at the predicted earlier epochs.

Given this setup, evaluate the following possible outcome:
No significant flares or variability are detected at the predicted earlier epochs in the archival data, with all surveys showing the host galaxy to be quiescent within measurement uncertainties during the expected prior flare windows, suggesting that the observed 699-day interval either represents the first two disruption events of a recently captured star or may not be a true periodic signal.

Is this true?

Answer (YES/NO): YES